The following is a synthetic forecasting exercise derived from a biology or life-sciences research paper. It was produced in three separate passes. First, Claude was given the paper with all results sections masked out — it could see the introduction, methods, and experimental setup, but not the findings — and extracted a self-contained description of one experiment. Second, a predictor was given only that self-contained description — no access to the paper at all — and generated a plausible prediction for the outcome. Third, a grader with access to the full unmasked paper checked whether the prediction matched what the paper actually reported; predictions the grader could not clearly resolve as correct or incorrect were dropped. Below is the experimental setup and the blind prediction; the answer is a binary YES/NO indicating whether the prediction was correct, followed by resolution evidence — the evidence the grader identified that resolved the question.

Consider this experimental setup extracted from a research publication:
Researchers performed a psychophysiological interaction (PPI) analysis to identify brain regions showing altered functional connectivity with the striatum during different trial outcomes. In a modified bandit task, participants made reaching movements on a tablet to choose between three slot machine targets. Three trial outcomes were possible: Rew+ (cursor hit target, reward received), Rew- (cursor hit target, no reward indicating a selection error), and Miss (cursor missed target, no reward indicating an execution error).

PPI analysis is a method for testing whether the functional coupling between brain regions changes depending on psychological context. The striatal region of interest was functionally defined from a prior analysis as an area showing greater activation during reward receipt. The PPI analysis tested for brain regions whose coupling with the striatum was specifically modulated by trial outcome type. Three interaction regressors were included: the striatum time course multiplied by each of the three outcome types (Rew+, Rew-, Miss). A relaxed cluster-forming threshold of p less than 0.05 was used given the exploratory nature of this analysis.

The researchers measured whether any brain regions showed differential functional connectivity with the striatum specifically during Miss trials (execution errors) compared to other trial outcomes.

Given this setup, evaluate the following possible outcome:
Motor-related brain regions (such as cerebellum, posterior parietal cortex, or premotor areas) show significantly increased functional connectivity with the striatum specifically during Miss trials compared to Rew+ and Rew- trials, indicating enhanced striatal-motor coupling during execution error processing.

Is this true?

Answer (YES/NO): NO